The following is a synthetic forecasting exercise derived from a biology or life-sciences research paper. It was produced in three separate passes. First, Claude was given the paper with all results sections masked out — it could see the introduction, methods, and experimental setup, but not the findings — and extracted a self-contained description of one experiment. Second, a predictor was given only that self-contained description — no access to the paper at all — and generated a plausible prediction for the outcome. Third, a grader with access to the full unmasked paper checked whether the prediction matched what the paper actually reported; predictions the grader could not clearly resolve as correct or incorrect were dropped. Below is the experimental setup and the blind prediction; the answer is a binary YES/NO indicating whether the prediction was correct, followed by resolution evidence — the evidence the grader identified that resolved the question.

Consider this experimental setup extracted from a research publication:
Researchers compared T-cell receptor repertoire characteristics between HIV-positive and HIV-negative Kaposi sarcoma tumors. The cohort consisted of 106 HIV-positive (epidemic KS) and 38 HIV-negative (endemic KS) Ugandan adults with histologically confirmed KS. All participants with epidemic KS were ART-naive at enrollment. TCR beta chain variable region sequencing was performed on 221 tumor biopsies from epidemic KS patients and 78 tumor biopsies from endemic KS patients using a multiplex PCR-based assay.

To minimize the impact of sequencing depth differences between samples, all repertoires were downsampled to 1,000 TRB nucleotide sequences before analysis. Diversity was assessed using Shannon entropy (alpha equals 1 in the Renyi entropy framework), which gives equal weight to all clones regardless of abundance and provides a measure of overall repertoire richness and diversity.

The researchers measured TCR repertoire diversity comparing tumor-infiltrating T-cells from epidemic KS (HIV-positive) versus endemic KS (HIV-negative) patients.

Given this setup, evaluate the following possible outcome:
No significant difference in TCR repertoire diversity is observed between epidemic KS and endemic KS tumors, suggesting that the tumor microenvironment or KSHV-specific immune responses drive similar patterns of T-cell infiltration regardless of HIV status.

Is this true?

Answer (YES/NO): NO